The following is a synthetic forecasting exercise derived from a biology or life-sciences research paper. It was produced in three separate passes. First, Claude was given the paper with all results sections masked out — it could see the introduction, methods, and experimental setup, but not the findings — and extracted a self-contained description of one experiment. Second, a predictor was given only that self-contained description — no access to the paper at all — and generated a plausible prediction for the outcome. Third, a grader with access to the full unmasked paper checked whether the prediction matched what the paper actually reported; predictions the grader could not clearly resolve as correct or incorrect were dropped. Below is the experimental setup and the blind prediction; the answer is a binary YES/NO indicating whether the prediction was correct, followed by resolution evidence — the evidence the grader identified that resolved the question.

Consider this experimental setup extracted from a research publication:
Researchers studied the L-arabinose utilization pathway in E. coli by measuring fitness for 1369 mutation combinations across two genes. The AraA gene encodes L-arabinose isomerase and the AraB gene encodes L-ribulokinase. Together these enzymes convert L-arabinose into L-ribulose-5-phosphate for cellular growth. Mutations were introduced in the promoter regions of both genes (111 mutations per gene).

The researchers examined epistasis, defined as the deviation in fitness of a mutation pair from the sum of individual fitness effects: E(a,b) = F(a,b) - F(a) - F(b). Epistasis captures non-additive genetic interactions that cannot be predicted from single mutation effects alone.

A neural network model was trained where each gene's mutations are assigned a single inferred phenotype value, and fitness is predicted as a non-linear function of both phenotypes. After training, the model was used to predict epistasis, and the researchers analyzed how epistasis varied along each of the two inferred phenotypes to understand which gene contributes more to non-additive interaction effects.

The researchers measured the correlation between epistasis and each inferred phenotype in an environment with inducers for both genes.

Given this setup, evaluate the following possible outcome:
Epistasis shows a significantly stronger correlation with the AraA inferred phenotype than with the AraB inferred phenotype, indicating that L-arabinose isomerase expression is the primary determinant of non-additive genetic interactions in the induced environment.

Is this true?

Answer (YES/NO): NO